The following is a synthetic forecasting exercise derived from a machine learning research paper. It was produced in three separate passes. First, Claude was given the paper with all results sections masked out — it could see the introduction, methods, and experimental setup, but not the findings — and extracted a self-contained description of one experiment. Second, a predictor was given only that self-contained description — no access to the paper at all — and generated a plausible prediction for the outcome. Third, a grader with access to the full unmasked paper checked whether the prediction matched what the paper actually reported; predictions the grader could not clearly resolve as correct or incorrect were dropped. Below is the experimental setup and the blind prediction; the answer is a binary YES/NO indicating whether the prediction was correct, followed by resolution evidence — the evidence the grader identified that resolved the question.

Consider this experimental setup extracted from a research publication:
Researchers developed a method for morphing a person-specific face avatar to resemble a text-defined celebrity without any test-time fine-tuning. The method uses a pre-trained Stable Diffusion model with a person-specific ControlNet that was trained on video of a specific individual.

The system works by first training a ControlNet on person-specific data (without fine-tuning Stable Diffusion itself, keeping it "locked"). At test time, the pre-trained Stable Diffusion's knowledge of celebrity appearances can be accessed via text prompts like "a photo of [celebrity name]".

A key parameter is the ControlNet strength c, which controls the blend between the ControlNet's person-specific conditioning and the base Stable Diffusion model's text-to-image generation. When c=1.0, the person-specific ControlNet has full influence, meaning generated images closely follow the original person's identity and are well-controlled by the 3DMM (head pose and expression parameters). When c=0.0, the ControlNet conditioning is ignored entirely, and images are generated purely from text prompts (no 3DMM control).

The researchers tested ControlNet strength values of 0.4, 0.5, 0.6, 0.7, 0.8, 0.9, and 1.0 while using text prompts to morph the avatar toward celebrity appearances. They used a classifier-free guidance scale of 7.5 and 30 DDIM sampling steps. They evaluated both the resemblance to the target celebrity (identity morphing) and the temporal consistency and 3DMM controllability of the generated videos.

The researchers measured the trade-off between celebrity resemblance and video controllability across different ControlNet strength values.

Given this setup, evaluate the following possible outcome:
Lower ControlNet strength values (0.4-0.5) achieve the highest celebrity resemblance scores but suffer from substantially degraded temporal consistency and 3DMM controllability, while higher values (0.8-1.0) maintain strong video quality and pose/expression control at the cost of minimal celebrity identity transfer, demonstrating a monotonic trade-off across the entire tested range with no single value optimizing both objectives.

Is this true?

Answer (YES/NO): NO